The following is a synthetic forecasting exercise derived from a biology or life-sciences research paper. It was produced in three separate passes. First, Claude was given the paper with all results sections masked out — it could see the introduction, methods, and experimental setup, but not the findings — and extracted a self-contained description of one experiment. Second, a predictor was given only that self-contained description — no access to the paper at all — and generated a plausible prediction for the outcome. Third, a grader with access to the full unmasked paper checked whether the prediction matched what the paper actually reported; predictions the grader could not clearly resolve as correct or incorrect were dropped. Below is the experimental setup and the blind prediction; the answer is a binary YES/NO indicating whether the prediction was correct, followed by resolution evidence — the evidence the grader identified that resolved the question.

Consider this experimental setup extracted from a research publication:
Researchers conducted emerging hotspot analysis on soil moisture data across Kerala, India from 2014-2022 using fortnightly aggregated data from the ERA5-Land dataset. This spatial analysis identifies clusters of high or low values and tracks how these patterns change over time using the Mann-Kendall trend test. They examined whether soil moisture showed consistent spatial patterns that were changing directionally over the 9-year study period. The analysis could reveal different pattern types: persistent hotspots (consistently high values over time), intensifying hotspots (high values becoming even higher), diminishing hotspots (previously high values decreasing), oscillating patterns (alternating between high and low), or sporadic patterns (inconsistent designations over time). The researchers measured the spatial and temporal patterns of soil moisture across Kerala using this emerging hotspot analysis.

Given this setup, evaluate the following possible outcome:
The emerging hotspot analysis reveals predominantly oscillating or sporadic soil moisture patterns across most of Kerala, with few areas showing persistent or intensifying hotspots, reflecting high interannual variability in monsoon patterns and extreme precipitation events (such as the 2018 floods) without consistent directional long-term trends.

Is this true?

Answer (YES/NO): NO